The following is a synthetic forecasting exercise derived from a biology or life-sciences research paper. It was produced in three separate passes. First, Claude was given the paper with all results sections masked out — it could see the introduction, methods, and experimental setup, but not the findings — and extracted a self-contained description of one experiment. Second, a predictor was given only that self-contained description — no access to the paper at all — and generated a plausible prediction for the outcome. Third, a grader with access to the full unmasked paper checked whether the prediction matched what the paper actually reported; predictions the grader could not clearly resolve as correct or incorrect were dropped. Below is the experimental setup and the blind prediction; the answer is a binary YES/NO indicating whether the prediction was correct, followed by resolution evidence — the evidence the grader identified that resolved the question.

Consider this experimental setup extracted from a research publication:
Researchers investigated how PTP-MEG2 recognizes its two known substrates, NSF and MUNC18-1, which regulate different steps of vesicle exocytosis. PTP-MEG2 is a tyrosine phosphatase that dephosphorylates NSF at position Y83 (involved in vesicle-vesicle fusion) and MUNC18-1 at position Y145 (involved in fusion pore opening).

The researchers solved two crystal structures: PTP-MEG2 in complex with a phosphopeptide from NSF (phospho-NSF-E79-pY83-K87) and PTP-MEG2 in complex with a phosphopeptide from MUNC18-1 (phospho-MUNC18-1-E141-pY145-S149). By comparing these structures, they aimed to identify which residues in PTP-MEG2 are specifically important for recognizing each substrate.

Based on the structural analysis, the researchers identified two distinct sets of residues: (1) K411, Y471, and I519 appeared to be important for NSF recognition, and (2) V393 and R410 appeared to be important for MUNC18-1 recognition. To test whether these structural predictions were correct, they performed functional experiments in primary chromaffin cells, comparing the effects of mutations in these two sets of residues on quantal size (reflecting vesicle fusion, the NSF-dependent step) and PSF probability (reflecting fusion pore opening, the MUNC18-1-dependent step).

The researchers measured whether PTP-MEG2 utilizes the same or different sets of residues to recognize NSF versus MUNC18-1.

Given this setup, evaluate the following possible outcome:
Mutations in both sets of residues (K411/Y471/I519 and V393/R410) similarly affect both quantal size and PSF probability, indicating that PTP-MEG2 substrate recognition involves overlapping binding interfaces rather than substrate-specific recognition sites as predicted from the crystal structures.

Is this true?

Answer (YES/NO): NO